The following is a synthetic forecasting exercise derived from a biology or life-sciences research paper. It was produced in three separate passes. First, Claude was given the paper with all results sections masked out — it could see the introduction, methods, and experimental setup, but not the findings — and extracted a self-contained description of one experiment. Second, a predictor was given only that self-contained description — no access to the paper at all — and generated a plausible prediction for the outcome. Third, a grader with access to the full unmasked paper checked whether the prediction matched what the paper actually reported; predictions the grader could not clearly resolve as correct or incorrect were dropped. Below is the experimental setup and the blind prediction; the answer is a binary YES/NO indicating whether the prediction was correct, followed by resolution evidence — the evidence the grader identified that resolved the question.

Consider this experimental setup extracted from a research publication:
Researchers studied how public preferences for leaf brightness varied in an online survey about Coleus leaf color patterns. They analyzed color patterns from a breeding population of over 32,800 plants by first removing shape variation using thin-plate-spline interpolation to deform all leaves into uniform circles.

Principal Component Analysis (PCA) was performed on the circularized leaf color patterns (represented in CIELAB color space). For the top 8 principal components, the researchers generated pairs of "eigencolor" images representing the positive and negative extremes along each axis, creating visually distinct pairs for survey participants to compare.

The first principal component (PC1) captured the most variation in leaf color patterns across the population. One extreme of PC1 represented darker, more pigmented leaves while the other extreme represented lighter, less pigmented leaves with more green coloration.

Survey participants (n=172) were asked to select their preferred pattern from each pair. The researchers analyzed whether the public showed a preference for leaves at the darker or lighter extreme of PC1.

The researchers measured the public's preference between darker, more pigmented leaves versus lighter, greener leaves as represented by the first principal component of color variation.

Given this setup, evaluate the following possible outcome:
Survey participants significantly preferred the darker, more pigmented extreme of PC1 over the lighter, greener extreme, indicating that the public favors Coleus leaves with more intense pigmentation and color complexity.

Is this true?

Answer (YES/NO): NO